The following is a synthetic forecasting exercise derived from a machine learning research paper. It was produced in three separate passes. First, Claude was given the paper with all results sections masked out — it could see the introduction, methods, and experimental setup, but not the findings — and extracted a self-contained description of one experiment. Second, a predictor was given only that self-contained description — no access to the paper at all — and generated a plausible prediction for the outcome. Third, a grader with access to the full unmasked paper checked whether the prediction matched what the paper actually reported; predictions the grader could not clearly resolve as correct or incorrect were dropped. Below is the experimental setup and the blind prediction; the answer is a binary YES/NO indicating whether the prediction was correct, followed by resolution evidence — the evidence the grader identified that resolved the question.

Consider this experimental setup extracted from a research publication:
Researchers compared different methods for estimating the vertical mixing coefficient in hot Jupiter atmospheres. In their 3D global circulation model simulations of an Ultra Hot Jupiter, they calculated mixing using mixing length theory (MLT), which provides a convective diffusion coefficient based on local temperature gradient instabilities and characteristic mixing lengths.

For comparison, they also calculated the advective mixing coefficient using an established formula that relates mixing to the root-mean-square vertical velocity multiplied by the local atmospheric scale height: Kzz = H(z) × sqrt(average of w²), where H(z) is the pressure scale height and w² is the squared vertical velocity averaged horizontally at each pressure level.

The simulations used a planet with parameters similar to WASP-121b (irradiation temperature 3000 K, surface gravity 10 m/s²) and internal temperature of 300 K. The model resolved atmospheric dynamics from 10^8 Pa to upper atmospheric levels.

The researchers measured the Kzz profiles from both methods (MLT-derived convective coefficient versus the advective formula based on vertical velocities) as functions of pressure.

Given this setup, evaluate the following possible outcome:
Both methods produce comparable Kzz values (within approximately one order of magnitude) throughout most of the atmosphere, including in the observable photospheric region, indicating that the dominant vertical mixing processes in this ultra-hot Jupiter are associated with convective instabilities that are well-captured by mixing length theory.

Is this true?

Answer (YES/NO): NO